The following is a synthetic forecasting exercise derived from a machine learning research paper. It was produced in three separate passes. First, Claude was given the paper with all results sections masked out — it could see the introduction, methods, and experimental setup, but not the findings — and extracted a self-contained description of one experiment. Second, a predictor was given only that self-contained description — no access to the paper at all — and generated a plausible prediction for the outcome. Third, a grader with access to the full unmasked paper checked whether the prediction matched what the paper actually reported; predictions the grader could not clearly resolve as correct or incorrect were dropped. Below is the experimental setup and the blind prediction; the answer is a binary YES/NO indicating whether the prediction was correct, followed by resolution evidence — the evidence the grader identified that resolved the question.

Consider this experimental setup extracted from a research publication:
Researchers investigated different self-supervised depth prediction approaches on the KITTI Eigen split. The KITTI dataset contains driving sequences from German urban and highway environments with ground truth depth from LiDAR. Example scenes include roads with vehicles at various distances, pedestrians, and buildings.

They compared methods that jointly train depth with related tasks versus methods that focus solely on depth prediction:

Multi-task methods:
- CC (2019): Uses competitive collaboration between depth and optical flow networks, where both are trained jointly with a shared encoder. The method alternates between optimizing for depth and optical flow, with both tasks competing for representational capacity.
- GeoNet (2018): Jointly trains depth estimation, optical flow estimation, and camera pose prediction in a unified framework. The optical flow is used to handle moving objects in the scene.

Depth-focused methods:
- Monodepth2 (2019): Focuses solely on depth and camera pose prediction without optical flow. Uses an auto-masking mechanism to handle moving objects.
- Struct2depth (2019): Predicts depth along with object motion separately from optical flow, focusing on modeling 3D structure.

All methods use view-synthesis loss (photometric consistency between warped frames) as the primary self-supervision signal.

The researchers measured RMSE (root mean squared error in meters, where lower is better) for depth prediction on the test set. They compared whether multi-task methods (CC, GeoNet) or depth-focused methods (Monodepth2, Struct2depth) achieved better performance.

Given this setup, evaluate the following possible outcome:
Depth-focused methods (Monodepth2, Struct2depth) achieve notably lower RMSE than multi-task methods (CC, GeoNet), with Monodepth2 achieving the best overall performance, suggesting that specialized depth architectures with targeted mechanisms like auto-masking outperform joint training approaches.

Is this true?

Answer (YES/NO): YES